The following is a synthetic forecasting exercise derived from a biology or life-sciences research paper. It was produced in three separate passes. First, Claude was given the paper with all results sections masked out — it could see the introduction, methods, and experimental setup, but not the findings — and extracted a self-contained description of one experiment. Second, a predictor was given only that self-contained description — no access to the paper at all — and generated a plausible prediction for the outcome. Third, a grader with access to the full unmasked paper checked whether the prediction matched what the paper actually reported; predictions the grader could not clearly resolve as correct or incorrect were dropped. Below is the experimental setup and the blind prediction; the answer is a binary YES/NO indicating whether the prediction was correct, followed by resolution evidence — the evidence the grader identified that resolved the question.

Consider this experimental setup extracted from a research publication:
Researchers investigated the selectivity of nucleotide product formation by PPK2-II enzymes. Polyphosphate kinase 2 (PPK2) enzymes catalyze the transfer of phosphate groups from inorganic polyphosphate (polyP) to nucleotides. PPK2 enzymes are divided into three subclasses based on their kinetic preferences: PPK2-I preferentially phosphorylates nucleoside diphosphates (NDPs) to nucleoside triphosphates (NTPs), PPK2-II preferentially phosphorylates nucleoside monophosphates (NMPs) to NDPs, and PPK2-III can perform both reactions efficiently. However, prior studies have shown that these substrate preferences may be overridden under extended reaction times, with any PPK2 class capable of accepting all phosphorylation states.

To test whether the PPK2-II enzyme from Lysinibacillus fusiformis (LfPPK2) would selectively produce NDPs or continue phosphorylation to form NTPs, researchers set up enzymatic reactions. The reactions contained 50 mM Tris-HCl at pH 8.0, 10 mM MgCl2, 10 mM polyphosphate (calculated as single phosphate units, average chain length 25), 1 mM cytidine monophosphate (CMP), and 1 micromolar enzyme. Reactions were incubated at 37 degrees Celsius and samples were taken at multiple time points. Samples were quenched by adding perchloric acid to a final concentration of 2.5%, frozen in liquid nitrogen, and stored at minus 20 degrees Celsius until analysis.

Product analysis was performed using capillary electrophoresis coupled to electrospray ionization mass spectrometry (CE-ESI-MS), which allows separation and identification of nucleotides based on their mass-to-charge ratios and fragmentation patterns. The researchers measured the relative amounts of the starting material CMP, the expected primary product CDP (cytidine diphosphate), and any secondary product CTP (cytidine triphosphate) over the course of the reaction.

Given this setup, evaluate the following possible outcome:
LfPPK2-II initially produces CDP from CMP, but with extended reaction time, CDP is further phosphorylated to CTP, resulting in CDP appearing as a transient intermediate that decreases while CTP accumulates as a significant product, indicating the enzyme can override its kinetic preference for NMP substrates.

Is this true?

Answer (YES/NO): NO